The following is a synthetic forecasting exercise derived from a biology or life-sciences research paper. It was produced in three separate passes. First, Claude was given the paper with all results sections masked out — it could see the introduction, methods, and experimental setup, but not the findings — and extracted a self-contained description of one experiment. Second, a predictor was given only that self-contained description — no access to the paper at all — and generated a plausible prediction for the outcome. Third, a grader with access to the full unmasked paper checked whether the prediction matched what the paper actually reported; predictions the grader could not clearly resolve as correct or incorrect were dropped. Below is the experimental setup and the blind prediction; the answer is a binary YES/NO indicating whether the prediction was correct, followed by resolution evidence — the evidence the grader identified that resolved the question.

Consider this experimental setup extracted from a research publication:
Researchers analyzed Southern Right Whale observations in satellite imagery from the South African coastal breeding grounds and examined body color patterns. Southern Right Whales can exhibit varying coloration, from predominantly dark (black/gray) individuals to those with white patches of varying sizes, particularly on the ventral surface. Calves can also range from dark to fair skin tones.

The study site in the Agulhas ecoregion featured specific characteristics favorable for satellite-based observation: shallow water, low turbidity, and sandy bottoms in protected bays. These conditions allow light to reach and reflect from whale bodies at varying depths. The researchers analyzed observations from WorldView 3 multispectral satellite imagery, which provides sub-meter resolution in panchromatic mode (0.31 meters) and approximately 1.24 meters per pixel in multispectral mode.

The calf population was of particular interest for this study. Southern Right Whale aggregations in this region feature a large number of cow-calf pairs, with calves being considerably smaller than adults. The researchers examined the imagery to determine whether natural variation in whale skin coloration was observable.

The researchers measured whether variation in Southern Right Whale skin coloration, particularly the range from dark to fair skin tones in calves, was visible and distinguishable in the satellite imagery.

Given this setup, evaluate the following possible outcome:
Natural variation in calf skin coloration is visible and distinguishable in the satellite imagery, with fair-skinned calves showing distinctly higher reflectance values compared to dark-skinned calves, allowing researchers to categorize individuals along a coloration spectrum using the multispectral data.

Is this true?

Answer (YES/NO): NO